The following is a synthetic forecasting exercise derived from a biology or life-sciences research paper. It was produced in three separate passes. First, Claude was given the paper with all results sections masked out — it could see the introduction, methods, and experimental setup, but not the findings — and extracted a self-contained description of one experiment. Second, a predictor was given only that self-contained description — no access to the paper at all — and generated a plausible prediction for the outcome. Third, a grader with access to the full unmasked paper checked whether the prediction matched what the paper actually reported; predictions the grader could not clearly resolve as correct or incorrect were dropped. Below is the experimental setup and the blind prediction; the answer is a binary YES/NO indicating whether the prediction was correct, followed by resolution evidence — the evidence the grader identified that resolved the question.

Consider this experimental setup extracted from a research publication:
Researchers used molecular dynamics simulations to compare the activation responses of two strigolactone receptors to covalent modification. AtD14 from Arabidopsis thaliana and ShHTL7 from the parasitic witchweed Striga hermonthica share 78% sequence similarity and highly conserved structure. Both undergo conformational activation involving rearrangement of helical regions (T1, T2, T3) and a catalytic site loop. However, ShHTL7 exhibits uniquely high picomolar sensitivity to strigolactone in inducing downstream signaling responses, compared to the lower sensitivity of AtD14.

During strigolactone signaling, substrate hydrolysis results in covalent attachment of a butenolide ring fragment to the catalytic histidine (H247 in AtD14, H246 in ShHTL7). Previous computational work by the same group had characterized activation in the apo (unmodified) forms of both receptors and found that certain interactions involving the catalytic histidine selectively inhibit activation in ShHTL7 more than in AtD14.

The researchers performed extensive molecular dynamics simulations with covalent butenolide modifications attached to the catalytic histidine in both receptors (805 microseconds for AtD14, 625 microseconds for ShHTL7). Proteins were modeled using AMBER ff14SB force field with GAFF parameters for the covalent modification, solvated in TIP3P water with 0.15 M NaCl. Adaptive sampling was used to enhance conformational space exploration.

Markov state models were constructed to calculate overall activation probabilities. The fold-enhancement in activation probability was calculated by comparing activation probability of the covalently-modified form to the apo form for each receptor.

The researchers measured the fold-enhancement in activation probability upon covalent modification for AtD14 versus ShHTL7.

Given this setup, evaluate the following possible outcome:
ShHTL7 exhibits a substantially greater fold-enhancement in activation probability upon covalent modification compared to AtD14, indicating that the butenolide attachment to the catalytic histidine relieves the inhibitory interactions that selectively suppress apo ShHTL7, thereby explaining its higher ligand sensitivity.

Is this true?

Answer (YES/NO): YES